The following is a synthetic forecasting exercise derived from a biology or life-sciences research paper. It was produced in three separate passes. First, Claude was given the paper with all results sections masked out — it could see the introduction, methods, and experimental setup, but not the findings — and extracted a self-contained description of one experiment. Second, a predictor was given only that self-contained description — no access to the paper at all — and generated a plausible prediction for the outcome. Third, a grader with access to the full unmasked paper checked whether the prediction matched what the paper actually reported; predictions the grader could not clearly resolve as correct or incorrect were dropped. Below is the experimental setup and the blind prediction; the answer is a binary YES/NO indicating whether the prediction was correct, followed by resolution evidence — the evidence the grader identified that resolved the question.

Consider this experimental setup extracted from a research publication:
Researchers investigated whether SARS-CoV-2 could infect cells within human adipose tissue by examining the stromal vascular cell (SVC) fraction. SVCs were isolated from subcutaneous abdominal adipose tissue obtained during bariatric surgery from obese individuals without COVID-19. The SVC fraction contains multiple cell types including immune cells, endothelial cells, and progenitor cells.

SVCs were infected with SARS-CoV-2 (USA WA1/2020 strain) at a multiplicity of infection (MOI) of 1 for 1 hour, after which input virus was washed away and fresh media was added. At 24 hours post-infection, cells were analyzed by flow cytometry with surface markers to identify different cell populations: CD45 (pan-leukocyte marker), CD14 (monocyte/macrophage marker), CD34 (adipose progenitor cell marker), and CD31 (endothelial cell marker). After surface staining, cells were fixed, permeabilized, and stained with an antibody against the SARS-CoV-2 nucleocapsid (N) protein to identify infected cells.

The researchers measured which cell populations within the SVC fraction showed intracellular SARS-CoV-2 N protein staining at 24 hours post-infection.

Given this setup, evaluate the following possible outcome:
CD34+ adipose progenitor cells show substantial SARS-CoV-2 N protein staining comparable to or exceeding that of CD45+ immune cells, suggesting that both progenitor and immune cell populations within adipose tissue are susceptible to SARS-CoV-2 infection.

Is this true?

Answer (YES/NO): NO